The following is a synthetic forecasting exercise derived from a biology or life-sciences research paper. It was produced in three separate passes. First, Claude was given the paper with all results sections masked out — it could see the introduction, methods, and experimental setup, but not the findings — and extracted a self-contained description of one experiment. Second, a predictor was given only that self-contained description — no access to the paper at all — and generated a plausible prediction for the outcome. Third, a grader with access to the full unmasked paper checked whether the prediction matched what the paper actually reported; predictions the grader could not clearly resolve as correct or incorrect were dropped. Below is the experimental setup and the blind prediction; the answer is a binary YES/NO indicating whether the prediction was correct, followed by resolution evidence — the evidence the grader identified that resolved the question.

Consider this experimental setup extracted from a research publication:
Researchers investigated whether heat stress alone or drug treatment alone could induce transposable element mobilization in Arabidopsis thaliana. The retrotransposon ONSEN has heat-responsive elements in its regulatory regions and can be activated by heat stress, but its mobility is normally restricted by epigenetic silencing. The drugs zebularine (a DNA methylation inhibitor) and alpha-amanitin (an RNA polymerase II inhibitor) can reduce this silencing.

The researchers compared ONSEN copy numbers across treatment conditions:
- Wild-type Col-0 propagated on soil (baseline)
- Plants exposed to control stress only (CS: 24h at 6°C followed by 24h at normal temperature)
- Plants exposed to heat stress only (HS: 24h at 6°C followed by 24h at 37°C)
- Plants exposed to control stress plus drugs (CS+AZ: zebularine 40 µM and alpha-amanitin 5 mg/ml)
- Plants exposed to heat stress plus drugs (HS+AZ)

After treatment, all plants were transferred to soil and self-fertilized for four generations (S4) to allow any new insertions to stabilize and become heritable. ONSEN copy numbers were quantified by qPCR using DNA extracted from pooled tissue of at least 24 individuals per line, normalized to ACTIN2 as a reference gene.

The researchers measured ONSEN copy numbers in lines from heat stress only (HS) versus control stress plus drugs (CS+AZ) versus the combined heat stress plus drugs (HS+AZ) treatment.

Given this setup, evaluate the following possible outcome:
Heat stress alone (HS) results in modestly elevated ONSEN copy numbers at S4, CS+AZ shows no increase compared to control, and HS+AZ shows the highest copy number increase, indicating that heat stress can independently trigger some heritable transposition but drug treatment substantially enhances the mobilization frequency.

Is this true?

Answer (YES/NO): NO